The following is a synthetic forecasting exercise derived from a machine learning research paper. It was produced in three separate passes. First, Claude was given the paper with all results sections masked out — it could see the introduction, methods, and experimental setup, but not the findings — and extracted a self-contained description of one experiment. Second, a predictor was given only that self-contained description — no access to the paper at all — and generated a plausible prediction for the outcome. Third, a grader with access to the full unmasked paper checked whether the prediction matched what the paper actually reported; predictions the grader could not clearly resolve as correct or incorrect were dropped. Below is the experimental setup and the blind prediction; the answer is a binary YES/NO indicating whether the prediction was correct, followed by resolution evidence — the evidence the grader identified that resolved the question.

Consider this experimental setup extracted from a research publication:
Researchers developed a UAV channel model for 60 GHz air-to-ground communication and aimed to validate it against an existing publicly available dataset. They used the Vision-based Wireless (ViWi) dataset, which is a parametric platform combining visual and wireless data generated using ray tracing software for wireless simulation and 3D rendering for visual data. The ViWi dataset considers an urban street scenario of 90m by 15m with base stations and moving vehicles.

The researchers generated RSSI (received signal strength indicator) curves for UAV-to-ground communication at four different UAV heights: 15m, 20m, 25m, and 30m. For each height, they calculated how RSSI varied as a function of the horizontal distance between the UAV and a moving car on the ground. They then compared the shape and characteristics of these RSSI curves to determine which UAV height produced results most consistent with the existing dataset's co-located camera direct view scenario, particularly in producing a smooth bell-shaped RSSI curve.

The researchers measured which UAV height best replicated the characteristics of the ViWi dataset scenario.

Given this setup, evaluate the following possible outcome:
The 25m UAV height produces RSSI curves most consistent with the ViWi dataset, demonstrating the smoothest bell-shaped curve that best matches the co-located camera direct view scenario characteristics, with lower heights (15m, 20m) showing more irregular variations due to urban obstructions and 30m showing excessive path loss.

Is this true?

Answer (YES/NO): NO